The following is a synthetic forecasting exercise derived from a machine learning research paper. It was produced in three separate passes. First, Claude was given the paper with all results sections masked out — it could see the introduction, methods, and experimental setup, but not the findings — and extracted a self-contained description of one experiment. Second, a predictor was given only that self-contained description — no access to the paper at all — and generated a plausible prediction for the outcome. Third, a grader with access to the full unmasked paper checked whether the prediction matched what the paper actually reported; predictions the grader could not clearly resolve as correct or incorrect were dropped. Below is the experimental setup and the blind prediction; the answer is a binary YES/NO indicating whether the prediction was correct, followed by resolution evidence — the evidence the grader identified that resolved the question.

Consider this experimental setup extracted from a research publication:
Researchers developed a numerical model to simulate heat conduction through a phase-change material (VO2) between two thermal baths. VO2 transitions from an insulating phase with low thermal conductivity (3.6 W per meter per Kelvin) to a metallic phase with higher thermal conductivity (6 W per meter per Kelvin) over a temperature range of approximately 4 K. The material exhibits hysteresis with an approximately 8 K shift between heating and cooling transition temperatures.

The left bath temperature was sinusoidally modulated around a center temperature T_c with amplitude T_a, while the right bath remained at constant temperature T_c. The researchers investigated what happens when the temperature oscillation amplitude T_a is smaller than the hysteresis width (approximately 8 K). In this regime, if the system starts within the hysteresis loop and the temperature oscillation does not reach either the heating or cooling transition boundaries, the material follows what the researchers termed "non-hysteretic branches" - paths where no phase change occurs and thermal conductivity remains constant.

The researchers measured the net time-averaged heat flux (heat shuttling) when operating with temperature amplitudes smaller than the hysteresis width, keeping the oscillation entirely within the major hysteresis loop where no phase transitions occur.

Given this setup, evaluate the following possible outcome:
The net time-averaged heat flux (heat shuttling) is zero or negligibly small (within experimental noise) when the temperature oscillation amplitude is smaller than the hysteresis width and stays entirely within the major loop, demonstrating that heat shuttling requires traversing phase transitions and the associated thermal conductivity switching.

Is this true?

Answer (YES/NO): YES